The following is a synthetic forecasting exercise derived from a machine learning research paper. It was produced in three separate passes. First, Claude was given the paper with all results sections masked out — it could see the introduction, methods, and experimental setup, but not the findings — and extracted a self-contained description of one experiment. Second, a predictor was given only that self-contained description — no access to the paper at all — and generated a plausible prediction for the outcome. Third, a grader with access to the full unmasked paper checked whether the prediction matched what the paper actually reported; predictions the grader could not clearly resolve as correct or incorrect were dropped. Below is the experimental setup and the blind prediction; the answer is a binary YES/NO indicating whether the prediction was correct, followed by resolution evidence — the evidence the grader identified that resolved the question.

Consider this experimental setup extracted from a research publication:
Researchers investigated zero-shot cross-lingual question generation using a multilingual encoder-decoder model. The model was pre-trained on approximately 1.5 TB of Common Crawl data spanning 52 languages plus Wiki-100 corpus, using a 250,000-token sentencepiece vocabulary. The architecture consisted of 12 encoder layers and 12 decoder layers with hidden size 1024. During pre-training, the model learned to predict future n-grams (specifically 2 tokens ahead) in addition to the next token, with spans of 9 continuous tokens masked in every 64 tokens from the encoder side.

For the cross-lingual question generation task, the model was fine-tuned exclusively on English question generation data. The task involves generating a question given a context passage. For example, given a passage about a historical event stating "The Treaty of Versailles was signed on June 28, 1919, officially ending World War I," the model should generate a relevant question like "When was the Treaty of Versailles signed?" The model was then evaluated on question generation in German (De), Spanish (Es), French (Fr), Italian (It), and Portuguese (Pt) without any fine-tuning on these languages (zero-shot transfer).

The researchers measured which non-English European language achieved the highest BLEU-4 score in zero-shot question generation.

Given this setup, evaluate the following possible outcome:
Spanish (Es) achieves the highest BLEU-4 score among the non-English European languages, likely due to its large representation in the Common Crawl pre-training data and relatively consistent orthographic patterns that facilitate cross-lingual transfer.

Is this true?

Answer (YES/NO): NO